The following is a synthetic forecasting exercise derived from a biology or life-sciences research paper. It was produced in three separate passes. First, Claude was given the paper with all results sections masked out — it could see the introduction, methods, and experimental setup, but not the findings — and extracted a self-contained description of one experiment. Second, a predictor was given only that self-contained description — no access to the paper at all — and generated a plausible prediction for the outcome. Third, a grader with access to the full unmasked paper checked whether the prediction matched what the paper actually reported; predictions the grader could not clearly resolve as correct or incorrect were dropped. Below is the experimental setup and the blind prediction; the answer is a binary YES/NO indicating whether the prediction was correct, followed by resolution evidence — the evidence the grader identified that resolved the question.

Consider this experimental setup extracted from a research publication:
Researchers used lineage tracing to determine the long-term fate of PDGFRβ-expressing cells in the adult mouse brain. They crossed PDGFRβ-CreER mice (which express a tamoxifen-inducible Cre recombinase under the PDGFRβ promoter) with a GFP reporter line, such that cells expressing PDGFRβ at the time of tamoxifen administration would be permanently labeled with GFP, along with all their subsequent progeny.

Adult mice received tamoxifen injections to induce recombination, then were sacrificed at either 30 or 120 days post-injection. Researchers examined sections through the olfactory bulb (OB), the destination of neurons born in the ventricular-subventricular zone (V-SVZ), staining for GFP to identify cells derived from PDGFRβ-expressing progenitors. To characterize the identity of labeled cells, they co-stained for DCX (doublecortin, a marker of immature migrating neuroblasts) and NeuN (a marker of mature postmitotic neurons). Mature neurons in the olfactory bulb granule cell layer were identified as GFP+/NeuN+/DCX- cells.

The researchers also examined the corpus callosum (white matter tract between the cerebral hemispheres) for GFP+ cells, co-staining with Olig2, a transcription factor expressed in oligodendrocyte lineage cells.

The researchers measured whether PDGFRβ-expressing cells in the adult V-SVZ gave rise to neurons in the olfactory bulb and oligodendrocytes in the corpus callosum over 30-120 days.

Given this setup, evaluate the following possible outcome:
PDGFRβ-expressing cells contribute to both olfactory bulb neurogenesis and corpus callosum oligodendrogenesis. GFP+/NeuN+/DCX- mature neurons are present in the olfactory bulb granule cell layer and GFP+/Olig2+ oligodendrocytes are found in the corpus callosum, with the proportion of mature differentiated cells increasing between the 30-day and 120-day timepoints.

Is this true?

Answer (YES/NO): YES